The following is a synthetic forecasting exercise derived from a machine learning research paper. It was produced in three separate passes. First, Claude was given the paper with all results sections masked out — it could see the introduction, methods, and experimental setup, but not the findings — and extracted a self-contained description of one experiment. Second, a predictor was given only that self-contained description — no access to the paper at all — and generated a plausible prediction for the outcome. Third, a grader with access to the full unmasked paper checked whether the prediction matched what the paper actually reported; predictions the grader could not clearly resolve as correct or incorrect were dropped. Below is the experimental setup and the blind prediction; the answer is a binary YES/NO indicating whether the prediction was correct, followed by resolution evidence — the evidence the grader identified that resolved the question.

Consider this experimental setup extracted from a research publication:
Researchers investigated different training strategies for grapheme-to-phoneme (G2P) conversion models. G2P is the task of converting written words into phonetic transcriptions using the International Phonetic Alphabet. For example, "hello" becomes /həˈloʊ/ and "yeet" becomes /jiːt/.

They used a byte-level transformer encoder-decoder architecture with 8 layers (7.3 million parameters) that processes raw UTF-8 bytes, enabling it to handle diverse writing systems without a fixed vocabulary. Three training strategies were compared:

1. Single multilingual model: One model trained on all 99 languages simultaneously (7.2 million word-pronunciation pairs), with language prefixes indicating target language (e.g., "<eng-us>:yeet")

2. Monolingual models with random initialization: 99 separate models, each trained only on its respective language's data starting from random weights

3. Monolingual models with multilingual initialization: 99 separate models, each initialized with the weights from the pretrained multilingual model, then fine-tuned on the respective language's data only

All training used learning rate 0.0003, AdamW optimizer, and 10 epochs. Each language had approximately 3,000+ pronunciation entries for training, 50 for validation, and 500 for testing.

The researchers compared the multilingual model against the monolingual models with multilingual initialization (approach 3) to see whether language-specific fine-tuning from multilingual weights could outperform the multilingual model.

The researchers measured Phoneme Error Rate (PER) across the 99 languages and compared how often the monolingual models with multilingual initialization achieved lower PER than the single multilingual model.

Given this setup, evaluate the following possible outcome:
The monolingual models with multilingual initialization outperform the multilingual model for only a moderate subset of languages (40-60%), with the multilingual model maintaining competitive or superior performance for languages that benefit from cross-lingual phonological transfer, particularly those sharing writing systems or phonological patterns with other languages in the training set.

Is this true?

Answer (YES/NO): NO